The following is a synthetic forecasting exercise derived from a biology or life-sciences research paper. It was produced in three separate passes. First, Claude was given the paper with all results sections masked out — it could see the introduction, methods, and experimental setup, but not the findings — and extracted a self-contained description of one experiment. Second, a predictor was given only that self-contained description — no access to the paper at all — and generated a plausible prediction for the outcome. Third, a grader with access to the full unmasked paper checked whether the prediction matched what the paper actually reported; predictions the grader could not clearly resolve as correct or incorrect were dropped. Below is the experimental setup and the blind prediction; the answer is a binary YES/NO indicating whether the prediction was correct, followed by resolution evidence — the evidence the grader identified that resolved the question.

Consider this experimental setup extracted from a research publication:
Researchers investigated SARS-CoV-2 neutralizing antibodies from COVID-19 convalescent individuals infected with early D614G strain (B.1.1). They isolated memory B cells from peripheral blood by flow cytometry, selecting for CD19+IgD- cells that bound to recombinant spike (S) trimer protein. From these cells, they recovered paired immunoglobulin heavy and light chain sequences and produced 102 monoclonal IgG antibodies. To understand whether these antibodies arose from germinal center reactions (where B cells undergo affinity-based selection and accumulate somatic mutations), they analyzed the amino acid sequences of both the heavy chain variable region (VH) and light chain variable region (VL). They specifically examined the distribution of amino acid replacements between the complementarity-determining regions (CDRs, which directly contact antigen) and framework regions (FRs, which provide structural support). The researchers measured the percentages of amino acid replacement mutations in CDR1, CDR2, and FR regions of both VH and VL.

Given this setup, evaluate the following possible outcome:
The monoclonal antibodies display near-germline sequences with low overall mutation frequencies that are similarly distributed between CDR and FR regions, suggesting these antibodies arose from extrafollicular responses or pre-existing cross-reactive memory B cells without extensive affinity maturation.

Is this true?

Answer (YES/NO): NO